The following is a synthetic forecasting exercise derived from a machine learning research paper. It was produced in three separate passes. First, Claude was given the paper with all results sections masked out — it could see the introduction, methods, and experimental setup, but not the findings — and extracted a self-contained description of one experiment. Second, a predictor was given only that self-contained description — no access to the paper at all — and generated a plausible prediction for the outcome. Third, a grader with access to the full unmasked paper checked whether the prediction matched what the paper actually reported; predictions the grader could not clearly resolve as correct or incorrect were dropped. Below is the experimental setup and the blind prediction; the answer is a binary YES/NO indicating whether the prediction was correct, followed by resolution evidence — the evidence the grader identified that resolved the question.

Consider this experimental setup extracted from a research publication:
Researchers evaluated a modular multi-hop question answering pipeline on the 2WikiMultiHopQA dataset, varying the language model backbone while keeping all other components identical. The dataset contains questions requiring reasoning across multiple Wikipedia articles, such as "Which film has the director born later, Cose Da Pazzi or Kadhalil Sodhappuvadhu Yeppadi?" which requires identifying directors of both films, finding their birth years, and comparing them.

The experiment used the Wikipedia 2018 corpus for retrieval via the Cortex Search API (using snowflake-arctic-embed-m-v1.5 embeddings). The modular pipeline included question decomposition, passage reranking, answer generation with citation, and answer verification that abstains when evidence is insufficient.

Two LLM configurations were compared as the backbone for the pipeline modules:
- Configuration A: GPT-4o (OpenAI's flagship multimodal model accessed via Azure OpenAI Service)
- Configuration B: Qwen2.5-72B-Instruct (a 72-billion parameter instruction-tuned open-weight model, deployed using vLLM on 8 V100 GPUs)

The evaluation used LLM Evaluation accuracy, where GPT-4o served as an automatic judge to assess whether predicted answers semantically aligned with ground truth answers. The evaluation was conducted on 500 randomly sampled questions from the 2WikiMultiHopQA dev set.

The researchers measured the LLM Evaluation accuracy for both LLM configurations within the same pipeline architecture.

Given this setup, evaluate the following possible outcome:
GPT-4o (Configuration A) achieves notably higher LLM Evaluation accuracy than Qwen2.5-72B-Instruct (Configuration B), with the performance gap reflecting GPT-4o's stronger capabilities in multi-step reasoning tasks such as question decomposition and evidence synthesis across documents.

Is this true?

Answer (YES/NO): YES